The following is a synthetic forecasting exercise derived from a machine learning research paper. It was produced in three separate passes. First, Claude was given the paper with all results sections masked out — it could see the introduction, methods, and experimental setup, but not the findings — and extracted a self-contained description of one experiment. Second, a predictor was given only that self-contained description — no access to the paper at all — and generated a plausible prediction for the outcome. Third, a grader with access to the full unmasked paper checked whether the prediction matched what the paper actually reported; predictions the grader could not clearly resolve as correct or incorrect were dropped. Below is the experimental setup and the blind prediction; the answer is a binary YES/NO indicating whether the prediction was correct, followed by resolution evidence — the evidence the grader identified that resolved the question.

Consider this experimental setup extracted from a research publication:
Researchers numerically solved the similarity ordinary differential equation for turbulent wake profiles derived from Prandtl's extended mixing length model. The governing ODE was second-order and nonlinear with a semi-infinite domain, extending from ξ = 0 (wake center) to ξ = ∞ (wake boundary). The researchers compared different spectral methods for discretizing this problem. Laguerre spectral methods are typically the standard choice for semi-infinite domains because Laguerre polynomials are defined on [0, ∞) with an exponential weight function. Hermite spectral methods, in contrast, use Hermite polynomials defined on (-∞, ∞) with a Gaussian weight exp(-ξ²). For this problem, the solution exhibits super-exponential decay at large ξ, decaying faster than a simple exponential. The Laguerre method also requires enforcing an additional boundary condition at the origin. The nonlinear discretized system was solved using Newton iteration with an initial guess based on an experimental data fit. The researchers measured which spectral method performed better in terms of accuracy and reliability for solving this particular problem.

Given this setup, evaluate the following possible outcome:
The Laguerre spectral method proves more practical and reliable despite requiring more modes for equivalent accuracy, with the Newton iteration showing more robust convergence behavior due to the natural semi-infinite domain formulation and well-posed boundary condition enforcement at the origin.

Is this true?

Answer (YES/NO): NO